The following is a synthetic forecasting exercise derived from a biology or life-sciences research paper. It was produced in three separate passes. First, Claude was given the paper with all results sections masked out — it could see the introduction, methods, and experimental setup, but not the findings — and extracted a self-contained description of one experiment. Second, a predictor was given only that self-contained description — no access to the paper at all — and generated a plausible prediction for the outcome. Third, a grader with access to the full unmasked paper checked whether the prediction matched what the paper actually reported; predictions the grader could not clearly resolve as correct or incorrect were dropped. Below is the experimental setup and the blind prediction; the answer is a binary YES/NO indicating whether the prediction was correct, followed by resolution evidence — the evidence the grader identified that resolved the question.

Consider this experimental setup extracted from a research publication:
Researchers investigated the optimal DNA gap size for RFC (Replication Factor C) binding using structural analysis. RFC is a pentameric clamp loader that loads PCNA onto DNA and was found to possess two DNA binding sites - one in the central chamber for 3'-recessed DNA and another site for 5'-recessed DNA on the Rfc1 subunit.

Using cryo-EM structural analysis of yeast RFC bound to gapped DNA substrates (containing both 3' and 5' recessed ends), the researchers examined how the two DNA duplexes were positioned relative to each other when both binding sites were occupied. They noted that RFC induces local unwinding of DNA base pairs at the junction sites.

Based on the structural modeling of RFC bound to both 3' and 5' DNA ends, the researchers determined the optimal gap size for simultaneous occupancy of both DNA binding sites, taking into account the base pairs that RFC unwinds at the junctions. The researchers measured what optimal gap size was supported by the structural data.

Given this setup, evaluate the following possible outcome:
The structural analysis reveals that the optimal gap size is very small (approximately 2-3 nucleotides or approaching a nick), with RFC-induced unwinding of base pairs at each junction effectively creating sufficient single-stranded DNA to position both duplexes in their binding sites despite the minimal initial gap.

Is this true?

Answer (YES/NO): NO